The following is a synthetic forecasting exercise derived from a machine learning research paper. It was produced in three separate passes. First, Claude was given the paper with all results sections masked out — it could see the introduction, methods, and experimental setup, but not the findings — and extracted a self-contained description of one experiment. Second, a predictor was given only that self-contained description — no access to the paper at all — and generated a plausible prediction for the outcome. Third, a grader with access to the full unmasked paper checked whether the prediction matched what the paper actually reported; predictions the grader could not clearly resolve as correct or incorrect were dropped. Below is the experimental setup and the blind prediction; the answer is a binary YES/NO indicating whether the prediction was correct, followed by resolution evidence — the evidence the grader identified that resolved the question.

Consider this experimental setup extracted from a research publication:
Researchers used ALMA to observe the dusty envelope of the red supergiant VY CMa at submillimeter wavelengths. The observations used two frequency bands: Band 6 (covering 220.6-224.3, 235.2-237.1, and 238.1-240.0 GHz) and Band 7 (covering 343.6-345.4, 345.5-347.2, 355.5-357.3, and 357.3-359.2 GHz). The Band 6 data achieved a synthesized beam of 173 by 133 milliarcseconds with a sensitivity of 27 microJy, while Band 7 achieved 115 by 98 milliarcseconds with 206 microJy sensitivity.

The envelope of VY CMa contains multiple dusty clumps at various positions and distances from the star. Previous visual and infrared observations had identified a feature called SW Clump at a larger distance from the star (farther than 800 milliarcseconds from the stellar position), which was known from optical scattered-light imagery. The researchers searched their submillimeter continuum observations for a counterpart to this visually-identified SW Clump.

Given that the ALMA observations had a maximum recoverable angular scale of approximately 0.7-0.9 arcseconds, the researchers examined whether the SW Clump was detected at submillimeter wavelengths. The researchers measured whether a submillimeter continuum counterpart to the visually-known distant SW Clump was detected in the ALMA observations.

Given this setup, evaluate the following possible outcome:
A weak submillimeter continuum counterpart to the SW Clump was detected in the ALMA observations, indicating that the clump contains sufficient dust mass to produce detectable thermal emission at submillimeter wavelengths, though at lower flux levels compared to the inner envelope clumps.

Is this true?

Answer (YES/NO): YES